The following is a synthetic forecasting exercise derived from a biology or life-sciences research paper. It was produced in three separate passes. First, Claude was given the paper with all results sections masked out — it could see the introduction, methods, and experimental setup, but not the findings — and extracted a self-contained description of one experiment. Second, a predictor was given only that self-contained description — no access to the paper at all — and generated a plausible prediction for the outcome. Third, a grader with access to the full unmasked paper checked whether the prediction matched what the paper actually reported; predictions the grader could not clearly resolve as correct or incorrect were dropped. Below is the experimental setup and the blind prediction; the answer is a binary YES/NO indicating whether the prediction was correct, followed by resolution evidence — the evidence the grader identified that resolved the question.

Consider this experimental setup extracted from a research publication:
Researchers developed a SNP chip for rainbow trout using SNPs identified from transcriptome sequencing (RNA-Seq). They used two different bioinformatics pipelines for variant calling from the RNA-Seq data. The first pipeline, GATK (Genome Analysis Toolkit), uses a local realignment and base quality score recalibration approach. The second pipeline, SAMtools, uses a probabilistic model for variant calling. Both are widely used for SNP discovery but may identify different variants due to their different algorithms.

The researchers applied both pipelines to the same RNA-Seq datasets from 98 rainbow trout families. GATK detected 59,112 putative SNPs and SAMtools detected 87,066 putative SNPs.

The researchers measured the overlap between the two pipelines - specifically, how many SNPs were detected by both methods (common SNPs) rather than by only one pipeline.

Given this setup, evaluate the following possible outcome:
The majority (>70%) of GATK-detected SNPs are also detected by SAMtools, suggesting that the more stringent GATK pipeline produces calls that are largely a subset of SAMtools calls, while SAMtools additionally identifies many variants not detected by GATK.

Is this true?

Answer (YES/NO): YES